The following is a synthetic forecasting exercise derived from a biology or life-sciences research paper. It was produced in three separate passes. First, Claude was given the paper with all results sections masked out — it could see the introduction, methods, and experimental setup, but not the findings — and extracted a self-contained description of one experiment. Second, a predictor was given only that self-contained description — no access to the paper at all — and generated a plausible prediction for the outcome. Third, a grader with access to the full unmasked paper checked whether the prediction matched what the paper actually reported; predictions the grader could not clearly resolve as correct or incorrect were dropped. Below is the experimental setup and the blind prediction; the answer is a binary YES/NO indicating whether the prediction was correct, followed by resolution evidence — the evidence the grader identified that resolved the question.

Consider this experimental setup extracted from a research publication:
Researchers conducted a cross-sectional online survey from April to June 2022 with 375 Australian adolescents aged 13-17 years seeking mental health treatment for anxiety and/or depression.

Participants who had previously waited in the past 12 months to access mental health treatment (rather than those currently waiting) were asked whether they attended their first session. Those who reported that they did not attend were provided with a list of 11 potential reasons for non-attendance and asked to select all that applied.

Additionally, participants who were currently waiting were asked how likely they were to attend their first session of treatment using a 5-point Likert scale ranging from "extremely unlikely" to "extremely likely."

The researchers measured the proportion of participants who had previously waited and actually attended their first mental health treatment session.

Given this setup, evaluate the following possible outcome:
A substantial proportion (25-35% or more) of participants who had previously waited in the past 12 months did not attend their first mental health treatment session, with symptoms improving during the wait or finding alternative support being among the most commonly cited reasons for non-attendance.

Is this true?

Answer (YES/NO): NO